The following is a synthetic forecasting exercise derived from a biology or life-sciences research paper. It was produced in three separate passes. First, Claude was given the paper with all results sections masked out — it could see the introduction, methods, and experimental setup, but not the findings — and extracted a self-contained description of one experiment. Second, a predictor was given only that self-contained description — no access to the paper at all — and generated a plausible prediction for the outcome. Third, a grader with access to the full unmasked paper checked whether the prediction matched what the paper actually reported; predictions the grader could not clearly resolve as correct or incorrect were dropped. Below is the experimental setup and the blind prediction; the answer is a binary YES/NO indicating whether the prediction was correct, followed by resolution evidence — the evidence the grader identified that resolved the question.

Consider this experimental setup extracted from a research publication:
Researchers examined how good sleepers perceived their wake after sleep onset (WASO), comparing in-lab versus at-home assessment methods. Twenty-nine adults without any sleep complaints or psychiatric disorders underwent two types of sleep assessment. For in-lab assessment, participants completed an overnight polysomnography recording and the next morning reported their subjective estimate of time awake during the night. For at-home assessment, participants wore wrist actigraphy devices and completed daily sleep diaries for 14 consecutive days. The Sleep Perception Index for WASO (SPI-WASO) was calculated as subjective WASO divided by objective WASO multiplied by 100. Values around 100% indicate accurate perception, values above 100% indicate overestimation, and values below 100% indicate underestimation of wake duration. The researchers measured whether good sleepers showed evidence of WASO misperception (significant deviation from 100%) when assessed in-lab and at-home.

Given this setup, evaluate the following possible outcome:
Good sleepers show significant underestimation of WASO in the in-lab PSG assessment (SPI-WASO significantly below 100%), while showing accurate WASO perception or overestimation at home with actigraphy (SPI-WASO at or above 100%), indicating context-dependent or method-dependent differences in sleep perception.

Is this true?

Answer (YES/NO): NO